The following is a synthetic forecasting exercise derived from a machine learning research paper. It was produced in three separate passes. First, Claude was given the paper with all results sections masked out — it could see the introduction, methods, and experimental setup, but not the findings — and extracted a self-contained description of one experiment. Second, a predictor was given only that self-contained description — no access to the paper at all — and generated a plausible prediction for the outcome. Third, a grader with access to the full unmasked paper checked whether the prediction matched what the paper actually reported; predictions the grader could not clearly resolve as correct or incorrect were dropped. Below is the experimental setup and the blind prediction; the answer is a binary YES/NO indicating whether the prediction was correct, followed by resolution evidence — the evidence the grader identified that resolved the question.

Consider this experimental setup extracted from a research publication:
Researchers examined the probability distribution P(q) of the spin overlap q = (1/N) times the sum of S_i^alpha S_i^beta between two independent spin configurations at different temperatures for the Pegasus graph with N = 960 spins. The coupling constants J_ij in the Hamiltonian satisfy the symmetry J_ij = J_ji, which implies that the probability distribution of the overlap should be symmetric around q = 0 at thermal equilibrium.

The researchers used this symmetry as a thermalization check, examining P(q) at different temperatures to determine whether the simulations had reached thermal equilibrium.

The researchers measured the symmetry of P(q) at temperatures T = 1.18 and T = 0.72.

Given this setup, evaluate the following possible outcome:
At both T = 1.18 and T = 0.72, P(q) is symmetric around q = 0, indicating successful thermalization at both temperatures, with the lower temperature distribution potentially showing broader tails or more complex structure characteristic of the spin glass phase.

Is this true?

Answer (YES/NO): NO